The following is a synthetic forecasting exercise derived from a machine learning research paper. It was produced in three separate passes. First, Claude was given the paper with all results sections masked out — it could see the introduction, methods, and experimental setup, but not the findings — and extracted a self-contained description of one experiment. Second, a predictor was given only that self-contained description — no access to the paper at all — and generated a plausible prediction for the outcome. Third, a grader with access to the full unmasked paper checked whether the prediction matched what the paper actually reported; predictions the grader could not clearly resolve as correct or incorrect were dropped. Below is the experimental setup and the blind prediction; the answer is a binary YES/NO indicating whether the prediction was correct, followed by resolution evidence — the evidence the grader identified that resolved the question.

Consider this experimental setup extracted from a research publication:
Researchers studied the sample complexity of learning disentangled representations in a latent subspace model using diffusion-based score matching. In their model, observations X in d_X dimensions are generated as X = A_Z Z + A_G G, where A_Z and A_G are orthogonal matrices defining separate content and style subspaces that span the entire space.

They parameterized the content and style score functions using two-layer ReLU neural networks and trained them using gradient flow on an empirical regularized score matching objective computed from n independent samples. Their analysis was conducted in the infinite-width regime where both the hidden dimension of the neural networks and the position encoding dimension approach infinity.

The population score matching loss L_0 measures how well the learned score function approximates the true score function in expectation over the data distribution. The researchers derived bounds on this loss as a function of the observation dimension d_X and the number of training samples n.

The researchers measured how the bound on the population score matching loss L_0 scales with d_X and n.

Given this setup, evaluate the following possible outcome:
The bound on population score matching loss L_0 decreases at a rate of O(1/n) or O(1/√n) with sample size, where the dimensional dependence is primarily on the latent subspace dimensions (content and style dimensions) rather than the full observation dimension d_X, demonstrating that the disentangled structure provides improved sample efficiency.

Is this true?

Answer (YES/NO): NO